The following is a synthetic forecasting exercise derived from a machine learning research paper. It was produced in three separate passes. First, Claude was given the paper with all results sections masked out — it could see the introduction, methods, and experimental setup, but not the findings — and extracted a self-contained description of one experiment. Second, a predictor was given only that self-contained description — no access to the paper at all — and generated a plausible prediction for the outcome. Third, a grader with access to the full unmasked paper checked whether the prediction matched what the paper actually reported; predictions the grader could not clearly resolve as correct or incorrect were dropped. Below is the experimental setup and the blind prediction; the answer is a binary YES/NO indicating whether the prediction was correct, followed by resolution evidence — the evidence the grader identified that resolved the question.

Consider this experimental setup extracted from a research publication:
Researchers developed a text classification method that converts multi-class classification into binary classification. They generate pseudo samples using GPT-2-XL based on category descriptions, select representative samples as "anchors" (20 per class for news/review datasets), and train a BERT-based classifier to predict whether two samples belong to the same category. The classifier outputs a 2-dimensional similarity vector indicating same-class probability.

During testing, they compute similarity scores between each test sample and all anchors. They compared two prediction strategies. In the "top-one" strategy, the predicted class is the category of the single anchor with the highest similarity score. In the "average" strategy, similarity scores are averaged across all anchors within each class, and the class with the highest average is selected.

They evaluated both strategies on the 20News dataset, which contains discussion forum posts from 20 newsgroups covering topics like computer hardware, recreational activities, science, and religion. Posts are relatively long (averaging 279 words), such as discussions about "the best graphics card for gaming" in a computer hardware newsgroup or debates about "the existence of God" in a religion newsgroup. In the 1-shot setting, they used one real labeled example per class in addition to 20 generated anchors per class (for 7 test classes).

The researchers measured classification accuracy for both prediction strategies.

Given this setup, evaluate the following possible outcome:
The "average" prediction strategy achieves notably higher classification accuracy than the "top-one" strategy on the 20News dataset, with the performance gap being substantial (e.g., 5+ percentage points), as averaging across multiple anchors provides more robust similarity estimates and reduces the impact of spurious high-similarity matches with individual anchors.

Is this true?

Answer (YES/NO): NO